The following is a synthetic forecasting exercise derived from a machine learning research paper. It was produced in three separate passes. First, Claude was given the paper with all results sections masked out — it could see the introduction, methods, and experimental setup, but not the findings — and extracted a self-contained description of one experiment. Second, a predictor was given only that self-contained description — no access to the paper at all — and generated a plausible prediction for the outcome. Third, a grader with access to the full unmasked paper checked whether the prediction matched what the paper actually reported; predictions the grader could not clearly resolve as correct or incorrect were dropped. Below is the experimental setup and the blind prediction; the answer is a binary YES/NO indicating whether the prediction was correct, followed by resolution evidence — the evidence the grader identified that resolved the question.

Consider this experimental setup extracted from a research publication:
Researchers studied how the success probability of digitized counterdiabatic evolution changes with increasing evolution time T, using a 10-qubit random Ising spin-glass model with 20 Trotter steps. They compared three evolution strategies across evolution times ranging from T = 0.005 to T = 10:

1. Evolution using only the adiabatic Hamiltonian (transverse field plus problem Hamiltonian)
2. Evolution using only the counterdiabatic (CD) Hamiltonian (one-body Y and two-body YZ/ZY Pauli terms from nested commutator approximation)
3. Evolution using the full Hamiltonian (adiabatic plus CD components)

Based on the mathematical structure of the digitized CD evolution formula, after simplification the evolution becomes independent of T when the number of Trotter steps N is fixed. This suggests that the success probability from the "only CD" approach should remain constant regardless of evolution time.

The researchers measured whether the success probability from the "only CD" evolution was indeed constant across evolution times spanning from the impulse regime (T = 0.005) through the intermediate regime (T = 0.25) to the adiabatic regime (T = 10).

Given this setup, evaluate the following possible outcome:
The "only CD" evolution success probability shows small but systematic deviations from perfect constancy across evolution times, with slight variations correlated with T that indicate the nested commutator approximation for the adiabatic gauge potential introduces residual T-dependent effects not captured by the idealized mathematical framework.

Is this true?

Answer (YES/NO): NO